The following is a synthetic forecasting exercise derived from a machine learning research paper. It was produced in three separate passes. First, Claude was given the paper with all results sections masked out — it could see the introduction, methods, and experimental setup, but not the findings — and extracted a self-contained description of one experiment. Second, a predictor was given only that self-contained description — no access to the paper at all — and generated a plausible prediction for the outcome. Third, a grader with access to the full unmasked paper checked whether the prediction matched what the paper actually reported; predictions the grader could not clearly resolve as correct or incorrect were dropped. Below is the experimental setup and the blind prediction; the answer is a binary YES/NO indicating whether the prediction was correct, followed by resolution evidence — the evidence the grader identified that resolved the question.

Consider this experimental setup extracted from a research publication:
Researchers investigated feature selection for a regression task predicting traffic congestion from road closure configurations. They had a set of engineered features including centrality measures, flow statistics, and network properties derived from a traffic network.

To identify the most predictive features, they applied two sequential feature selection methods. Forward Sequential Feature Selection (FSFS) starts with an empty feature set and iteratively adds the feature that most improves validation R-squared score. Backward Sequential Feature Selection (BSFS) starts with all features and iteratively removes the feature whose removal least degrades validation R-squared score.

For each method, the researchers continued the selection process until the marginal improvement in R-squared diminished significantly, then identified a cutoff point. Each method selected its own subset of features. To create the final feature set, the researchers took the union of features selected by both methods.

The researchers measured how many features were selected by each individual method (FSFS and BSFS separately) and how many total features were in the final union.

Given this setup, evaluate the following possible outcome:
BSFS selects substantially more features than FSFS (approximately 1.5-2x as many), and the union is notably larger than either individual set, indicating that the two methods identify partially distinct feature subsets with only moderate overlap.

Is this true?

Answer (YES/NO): NO